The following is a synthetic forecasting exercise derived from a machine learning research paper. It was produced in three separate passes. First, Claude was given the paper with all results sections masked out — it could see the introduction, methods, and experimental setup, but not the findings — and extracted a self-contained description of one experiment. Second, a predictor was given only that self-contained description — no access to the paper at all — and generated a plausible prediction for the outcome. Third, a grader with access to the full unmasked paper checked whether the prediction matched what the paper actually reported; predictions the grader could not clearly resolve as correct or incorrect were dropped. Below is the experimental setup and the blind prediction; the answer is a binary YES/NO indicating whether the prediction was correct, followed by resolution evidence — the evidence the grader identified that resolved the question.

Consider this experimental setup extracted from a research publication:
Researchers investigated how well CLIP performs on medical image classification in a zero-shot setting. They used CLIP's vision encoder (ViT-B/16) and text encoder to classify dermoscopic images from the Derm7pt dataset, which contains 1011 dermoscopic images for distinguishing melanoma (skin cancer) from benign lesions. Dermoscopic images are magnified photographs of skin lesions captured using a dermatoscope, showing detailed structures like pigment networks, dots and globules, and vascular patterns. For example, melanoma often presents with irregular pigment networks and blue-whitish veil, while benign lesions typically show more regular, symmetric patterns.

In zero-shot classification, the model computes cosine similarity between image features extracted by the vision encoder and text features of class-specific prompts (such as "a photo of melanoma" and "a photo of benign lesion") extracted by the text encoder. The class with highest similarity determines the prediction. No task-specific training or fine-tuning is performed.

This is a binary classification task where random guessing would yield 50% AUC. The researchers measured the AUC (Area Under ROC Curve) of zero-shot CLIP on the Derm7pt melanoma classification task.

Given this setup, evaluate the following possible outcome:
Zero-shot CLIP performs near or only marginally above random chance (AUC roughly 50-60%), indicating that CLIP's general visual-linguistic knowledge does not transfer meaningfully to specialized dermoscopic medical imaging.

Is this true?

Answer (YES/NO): YES